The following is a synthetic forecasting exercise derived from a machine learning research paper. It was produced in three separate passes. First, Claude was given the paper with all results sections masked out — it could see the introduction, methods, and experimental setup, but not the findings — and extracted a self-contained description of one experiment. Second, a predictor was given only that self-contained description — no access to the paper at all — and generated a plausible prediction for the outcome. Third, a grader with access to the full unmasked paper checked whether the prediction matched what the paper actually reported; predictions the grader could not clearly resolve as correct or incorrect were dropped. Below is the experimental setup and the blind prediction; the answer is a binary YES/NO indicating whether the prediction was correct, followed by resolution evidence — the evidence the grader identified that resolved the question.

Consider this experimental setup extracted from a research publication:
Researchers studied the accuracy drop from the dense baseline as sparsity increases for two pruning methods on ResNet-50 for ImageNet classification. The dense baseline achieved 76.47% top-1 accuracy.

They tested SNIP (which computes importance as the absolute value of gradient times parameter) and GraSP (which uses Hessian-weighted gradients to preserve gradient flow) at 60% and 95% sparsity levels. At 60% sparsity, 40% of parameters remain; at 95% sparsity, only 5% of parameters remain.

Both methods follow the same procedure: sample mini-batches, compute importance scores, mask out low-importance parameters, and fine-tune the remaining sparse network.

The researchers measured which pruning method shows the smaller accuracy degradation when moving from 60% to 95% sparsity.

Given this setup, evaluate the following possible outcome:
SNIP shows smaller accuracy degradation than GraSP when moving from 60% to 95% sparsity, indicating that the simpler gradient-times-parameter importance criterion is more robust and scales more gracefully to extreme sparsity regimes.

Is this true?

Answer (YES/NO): NO